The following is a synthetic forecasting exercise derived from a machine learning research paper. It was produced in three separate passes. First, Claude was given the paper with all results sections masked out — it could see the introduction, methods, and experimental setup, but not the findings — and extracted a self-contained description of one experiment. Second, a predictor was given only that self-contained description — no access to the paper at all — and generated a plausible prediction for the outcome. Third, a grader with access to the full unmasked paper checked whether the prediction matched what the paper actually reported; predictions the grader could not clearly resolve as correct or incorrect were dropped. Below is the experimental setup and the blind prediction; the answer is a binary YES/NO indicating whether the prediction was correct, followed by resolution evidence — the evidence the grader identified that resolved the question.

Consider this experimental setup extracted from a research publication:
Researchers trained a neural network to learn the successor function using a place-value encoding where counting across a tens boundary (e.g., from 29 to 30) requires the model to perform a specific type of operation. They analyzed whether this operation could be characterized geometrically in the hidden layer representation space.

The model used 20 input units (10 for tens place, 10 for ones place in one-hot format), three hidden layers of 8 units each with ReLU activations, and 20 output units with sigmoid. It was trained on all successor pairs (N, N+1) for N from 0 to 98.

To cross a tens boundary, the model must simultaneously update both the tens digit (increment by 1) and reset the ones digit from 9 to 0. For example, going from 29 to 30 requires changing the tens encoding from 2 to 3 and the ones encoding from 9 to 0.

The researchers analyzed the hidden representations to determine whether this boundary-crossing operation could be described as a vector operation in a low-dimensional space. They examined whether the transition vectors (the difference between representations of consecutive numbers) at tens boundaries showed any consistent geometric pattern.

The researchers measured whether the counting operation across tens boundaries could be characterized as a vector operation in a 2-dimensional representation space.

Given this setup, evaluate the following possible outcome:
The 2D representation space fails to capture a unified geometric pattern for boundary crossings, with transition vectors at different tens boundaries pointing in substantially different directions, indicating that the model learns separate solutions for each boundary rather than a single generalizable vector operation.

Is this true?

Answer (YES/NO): NO